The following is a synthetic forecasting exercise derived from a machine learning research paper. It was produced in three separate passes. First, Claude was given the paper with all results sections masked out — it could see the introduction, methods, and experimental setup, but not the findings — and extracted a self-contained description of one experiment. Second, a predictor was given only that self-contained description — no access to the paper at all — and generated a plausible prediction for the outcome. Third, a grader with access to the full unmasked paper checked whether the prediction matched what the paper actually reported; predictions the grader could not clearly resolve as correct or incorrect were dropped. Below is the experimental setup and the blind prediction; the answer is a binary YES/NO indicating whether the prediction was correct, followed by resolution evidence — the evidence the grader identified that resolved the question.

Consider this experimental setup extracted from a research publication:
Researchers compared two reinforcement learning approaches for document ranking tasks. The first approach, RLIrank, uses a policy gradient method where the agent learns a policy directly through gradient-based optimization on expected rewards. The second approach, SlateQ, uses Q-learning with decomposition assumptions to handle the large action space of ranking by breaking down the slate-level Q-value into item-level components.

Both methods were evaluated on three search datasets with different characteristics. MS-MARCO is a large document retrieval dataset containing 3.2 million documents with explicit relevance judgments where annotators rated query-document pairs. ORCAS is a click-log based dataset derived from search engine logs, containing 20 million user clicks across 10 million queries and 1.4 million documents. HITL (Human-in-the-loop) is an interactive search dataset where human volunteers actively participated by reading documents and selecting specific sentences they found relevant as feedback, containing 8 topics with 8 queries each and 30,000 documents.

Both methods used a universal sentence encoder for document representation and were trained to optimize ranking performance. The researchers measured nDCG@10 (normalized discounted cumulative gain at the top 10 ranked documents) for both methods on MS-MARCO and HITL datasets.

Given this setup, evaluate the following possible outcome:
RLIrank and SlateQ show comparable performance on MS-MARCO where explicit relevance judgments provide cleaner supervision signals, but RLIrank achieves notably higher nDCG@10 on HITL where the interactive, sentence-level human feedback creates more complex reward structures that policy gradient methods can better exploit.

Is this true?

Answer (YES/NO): NO